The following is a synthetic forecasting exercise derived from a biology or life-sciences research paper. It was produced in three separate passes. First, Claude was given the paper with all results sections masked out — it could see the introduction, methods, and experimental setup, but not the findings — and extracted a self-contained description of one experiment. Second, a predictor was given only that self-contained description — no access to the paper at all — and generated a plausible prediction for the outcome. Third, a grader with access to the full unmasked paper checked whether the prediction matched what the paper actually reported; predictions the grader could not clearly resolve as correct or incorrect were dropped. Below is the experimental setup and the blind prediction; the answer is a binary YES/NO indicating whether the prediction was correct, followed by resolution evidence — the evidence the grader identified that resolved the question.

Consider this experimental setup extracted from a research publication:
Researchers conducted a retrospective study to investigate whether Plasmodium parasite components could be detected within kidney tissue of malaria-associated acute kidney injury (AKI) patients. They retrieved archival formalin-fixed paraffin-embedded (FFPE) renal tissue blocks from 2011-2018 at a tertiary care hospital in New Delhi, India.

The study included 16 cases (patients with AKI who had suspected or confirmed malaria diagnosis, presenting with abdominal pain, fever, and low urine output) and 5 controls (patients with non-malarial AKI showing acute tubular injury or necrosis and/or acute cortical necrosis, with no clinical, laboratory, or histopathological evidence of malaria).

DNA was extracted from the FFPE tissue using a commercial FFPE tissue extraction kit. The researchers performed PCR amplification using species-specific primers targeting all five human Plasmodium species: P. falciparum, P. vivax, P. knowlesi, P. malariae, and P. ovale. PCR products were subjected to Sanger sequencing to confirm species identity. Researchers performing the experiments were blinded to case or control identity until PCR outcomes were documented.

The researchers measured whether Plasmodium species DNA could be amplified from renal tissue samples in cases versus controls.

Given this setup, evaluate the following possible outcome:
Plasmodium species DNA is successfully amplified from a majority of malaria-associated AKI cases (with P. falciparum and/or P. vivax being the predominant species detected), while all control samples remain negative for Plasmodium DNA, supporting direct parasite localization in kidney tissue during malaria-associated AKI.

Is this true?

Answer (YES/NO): YES